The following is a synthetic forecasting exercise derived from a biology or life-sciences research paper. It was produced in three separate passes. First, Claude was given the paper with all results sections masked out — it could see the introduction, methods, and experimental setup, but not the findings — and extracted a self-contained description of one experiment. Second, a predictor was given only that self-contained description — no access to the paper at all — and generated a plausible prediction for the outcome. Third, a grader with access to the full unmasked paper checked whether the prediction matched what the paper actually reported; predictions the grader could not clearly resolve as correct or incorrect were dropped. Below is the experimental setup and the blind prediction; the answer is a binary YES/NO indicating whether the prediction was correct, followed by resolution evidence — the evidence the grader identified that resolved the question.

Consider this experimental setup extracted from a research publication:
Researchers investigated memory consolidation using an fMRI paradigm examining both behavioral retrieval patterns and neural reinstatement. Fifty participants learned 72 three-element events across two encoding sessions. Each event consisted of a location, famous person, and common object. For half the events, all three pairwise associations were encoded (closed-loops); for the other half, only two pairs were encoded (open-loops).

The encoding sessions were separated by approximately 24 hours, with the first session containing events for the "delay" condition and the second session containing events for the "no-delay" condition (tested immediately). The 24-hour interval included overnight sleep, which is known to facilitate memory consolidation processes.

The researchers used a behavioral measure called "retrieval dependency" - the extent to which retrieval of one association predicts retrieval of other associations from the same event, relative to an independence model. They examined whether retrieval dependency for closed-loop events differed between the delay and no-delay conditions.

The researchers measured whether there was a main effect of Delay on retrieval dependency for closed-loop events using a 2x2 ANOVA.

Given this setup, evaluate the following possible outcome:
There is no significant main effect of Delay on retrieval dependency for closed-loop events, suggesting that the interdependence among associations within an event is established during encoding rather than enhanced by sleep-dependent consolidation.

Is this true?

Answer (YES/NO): YES